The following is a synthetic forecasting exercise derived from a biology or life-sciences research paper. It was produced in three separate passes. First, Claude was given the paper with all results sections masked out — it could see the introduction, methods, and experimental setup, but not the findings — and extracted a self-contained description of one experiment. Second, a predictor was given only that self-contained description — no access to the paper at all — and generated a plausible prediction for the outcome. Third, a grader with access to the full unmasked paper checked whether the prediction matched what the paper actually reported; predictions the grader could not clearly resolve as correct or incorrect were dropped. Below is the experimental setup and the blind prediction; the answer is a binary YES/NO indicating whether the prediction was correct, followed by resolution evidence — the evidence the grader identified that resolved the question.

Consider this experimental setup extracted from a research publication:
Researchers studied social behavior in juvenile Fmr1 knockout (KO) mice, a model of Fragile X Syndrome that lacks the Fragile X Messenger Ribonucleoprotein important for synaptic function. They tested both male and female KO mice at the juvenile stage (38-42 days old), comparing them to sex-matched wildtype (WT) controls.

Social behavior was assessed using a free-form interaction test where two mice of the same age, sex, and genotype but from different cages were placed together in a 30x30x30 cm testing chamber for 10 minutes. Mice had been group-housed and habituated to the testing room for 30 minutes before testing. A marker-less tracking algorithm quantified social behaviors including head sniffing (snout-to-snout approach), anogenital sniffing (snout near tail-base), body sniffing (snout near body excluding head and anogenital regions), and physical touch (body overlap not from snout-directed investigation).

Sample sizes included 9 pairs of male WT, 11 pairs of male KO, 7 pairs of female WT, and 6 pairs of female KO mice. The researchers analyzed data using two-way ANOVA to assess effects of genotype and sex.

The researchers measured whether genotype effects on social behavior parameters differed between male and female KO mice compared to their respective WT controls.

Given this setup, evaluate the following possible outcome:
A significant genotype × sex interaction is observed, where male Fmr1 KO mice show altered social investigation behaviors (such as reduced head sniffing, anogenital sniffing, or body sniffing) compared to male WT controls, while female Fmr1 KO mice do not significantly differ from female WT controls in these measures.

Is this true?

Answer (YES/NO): NO